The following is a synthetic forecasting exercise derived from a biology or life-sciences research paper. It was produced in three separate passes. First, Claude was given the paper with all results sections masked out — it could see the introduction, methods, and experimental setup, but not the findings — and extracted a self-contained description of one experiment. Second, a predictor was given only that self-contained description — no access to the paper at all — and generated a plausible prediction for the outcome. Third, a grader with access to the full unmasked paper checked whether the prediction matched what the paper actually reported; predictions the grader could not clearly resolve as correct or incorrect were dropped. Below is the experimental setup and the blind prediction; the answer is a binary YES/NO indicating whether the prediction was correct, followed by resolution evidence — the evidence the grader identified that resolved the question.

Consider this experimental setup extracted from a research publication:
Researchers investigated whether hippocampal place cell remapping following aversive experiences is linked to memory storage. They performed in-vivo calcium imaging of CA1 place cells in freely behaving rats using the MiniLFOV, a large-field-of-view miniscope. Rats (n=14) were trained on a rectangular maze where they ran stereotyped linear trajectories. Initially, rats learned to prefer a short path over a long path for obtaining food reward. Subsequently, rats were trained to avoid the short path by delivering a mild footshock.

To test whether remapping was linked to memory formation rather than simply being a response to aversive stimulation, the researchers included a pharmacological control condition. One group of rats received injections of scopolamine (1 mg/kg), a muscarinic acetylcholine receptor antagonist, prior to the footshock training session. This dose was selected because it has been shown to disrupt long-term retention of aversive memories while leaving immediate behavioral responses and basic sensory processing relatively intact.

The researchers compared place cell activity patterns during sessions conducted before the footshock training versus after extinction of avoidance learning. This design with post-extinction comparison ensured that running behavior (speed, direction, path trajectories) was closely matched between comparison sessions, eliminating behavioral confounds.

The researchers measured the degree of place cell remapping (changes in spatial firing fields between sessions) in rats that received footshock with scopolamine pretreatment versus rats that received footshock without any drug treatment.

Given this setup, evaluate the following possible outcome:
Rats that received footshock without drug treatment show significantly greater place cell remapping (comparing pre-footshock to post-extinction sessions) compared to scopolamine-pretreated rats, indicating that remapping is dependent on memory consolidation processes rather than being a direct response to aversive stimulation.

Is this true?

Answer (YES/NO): YES